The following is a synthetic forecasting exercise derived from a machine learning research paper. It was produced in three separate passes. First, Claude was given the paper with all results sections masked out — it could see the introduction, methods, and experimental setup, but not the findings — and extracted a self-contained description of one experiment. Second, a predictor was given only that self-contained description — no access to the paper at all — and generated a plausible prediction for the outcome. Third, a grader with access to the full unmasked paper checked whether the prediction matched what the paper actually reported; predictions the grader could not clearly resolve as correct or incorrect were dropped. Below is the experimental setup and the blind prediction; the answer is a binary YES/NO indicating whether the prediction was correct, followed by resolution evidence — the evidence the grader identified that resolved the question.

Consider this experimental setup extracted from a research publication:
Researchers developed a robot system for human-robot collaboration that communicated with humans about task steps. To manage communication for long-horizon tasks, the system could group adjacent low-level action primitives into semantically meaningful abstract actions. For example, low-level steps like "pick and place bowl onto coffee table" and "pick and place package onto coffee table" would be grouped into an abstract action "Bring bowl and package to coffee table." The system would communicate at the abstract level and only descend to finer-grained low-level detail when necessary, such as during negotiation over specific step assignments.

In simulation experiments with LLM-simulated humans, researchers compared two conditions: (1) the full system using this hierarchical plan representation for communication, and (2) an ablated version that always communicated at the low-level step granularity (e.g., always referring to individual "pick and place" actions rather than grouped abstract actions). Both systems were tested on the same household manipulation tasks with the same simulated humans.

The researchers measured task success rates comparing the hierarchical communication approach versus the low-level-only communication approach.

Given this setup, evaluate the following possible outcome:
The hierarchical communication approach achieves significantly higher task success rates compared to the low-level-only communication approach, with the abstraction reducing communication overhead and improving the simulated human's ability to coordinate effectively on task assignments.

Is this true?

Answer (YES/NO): YES